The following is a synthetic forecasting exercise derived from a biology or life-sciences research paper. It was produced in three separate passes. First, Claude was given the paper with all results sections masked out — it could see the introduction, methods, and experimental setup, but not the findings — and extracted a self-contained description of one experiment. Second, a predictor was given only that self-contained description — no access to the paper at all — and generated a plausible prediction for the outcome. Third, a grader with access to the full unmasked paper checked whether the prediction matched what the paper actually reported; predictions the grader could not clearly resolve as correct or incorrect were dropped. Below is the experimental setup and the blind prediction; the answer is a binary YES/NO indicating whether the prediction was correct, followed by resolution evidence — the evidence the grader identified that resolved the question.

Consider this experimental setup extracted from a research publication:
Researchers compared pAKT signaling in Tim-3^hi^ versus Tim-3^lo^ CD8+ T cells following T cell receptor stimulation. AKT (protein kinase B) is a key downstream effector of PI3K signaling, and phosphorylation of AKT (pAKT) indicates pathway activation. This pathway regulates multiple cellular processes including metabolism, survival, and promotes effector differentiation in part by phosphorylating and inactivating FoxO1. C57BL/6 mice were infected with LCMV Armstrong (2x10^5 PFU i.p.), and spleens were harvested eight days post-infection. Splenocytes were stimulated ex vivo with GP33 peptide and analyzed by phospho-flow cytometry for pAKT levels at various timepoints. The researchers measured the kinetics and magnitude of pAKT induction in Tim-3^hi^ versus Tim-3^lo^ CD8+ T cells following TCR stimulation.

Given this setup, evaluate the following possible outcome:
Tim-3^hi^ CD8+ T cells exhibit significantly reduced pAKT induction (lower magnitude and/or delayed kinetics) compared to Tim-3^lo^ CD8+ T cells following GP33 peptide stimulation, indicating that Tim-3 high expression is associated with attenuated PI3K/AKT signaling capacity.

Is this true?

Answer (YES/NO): NO